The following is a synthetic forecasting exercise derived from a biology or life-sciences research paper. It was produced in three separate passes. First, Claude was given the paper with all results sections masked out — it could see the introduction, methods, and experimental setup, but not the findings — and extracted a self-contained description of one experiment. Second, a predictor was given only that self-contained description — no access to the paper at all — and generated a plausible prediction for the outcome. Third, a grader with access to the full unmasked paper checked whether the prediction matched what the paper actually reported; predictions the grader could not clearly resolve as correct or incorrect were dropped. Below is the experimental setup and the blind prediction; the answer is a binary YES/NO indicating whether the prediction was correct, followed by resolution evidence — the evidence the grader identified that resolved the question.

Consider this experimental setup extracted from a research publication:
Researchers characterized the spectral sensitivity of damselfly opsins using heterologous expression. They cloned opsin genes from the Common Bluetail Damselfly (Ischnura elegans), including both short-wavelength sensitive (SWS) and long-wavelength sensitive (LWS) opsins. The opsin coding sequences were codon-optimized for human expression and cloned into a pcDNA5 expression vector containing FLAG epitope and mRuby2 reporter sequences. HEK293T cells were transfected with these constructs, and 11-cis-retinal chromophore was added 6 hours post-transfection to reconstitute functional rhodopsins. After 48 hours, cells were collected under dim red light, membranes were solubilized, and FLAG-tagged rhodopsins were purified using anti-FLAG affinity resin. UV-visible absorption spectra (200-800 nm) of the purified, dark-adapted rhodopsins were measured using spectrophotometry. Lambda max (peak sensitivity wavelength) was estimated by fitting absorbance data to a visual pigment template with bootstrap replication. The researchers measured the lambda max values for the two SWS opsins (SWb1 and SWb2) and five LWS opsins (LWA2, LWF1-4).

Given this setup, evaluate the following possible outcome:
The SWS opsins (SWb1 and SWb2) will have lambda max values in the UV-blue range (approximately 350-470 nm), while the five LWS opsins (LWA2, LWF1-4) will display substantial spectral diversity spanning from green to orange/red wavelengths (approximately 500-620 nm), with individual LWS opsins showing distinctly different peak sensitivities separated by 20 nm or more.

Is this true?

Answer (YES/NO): NO